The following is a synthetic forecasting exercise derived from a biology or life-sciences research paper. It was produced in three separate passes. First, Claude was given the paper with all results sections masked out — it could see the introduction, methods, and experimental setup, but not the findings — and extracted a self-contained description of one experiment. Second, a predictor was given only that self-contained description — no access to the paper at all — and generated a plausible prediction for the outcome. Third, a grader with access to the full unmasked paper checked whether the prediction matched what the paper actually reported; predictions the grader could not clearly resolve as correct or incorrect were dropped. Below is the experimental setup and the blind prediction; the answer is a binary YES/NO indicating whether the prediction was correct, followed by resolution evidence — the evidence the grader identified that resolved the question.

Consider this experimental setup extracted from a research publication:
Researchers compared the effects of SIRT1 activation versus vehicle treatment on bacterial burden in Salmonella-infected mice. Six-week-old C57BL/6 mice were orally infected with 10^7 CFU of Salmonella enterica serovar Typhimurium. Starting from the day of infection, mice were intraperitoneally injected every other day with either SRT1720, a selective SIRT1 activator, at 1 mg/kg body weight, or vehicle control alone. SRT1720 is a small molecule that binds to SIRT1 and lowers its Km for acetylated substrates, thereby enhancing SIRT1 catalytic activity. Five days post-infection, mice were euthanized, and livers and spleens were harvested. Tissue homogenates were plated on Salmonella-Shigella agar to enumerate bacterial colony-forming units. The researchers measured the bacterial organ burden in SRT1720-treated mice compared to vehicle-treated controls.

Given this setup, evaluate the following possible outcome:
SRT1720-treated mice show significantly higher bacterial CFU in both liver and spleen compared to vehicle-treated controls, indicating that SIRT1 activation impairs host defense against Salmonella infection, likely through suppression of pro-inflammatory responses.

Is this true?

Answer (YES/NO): NO